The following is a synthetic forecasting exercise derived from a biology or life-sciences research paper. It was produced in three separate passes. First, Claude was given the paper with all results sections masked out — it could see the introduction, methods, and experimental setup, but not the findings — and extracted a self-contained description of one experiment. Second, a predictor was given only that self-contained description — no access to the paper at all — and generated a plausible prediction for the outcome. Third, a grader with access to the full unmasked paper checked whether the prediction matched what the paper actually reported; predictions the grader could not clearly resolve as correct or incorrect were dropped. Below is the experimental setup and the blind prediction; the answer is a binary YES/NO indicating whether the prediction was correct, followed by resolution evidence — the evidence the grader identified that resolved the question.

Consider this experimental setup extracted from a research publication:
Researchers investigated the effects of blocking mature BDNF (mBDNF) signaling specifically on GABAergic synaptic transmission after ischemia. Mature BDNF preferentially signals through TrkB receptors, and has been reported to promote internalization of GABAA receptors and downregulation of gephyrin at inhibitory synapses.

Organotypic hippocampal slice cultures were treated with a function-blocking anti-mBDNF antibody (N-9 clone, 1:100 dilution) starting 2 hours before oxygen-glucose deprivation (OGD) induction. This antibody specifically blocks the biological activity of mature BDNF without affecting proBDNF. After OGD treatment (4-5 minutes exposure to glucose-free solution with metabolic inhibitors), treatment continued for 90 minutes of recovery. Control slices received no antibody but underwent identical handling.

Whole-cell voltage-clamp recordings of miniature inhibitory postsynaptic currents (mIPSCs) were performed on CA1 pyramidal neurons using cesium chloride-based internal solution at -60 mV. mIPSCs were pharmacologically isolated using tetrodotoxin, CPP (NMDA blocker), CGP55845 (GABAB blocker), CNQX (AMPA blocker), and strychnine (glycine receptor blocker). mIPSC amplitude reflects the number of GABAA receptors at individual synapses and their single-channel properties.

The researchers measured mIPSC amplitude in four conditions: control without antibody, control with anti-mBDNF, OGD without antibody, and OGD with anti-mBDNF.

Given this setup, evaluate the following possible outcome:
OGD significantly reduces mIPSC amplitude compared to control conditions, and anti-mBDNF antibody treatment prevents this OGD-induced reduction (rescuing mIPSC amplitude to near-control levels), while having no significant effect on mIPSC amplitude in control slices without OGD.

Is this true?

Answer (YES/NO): NO